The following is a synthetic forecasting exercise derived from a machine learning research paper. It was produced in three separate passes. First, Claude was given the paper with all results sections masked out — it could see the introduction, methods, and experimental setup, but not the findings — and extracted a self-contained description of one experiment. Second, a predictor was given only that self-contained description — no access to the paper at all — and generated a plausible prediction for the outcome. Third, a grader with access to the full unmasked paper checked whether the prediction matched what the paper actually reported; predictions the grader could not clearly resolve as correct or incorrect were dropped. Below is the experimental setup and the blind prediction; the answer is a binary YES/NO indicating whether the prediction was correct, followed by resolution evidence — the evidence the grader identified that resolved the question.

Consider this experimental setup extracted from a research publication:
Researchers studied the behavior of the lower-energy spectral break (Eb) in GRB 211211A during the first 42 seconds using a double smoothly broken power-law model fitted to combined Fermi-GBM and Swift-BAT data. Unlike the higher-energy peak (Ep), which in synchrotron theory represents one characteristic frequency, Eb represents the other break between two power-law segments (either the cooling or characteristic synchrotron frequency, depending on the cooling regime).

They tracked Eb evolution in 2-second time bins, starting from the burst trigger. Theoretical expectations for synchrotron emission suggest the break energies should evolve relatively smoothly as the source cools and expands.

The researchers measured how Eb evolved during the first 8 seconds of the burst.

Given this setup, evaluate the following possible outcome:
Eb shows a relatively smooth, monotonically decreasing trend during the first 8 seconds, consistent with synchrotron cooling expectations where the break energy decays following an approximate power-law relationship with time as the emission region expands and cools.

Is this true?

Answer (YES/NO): NO